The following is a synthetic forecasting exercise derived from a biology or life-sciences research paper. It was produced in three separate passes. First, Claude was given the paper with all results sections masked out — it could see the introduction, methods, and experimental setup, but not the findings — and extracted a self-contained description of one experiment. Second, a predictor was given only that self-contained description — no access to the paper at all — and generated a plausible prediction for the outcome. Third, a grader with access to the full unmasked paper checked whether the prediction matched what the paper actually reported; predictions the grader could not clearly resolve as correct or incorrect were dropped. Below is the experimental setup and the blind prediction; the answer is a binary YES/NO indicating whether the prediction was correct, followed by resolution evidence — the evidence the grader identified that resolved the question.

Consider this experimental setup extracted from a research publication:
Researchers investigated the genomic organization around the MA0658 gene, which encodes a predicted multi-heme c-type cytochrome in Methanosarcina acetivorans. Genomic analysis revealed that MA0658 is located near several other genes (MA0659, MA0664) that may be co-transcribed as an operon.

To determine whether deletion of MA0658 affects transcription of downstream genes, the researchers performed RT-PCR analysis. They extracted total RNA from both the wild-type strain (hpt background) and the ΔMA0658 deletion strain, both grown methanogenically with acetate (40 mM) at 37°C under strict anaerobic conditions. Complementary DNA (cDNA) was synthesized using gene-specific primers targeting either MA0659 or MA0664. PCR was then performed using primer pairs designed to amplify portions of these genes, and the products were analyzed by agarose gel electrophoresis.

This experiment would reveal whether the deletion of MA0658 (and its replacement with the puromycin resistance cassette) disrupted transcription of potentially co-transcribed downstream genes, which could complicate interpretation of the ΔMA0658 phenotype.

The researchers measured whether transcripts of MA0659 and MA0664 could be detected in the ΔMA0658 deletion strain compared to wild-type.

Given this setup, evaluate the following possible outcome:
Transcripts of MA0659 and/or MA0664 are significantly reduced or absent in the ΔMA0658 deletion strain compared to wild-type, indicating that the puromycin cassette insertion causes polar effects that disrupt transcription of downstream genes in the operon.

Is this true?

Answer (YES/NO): NO